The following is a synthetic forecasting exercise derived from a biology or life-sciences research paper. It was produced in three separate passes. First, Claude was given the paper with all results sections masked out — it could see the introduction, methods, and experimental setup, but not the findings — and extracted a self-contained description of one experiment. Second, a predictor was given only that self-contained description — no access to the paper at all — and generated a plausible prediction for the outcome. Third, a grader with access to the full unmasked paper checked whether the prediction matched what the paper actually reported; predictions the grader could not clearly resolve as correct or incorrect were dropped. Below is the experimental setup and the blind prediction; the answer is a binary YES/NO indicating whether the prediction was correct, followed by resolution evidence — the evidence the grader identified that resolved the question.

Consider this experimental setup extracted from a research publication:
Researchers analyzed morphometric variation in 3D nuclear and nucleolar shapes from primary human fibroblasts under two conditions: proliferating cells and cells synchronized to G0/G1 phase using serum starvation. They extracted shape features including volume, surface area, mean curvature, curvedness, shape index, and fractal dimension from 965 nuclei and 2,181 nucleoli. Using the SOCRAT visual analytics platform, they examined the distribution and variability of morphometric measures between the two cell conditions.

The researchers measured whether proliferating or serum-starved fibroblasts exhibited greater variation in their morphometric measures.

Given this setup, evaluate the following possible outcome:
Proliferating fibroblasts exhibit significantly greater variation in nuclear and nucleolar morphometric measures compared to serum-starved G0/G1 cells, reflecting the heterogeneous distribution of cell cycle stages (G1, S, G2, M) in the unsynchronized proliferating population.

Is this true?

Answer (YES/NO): YES